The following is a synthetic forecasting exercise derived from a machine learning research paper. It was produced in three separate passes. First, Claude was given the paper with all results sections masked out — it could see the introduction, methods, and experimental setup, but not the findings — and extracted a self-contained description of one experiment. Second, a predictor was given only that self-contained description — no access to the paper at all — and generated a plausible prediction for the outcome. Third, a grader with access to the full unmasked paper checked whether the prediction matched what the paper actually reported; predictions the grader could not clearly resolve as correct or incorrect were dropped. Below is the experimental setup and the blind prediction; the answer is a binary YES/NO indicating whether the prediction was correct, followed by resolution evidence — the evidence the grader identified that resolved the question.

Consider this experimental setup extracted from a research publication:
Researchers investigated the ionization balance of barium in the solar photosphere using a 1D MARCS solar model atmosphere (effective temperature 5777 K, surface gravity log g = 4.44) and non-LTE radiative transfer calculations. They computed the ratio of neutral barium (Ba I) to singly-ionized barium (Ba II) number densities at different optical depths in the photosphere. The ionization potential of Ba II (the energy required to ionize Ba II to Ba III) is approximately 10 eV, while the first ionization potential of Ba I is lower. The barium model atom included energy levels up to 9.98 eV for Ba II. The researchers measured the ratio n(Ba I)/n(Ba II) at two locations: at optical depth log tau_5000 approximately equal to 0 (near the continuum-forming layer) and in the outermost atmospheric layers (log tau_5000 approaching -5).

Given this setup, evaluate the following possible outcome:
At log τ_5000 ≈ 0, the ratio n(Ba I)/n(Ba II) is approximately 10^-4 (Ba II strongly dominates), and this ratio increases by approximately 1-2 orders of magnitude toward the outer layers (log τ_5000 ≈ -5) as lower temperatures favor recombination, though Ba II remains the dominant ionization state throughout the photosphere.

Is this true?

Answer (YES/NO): NO